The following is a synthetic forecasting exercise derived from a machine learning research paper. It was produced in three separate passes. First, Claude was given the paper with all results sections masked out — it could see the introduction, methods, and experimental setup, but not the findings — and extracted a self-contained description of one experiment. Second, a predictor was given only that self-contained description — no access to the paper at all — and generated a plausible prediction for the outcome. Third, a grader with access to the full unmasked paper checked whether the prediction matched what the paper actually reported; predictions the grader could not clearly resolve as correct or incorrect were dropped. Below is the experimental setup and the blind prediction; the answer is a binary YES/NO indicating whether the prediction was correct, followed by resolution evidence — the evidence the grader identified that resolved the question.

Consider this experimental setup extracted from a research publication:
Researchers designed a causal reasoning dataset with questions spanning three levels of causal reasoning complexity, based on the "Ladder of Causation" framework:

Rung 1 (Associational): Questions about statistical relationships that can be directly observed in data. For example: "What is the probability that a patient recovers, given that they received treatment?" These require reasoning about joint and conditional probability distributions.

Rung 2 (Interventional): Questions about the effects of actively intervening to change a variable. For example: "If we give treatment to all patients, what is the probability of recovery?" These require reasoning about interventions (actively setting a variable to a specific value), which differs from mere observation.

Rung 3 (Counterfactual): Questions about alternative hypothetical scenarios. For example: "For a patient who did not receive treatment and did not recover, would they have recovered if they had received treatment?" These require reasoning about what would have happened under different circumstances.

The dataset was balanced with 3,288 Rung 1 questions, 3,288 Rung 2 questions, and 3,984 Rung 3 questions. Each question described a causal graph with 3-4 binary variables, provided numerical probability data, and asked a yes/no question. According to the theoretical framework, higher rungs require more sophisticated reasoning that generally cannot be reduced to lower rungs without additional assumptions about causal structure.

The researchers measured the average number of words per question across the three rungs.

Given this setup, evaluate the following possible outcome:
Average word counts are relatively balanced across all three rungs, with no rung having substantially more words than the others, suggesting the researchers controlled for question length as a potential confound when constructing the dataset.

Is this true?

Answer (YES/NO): NO